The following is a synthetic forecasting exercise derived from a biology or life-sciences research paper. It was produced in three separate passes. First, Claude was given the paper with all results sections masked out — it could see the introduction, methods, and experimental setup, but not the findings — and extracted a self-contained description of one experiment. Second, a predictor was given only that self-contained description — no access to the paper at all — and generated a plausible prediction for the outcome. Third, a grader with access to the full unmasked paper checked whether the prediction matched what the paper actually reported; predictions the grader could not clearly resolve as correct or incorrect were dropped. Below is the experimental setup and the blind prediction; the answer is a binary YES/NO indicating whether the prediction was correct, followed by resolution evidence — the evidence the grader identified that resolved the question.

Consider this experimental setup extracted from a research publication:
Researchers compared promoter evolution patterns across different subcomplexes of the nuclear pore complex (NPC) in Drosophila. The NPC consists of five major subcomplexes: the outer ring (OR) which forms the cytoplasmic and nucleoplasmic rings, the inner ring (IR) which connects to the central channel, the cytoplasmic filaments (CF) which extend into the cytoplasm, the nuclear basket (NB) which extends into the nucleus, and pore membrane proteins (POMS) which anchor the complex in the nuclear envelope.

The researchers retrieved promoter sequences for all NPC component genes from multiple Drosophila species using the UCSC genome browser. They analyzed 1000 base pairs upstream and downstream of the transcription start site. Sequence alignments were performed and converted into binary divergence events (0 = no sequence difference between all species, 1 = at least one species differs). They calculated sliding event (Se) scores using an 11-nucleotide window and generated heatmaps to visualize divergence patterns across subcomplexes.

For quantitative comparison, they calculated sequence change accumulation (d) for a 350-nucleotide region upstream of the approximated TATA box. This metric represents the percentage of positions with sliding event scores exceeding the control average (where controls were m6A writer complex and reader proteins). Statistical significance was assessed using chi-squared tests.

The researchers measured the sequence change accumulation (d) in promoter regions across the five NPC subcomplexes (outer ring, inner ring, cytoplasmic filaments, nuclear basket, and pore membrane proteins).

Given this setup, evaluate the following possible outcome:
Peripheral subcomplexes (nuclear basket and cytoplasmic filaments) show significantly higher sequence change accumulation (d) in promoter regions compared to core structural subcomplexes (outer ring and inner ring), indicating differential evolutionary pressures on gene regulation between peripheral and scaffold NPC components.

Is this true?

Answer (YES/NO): NO